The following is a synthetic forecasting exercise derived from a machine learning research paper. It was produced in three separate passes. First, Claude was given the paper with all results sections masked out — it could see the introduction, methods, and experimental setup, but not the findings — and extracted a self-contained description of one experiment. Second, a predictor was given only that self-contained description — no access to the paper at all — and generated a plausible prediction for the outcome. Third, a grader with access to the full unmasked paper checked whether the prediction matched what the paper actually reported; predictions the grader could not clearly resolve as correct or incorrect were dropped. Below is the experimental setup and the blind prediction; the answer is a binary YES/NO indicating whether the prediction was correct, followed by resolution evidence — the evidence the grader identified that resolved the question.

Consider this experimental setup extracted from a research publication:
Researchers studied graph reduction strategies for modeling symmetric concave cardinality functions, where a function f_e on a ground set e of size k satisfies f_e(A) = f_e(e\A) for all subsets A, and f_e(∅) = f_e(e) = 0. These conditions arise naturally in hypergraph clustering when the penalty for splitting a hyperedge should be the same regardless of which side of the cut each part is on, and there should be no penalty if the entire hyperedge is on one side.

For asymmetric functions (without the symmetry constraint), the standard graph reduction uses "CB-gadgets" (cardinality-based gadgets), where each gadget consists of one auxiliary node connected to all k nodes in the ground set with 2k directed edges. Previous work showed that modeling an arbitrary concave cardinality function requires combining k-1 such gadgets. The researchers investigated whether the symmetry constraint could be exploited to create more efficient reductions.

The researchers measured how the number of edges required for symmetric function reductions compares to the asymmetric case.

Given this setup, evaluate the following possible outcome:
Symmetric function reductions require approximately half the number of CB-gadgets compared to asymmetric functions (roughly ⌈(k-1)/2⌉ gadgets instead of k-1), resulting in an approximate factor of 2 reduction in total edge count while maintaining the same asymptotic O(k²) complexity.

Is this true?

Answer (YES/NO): YES